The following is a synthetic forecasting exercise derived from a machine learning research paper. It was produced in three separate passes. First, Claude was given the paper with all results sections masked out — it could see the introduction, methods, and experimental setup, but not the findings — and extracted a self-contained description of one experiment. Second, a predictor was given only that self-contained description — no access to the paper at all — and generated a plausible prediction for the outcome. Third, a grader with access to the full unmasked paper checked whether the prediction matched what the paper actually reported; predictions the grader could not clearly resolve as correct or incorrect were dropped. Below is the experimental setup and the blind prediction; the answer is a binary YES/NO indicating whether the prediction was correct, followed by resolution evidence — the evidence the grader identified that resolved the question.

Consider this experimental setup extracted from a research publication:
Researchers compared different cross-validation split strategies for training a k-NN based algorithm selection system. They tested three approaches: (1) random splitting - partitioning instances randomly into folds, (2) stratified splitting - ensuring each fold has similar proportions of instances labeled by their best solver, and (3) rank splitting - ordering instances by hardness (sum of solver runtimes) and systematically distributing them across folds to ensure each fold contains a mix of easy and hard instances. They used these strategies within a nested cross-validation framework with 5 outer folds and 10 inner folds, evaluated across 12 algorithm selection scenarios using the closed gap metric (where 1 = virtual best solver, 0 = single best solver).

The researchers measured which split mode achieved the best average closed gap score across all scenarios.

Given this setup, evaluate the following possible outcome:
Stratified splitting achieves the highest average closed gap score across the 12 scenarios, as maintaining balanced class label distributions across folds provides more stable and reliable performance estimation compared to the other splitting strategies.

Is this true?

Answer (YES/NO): NO